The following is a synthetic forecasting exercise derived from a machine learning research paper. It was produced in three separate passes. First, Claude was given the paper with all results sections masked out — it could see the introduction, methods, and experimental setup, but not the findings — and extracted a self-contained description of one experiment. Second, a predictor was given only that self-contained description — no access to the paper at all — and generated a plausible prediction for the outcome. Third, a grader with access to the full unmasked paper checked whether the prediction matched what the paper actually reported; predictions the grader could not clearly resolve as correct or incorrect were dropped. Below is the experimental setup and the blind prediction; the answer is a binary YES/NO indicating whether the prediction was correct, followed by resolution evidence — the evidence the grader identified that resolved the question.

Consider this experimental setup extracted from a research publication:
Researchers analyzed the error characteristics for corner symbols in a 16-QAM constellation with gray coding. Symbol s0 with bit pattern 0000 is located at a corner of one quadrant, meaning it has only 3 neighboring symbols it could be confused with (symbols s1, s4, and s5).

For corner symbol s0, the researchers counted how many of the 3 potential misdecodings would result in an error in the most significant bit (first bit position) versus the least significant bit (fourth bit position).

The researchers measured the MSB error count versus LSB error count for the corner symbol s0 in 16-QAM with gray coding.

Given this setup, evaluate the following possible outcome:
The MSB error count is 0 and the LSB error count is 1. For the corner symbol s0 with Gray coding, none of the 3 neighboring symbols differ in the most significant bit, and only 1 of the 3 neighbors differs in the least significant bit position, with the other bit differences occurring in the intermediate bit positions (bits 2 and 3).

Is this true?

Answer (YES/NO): NO